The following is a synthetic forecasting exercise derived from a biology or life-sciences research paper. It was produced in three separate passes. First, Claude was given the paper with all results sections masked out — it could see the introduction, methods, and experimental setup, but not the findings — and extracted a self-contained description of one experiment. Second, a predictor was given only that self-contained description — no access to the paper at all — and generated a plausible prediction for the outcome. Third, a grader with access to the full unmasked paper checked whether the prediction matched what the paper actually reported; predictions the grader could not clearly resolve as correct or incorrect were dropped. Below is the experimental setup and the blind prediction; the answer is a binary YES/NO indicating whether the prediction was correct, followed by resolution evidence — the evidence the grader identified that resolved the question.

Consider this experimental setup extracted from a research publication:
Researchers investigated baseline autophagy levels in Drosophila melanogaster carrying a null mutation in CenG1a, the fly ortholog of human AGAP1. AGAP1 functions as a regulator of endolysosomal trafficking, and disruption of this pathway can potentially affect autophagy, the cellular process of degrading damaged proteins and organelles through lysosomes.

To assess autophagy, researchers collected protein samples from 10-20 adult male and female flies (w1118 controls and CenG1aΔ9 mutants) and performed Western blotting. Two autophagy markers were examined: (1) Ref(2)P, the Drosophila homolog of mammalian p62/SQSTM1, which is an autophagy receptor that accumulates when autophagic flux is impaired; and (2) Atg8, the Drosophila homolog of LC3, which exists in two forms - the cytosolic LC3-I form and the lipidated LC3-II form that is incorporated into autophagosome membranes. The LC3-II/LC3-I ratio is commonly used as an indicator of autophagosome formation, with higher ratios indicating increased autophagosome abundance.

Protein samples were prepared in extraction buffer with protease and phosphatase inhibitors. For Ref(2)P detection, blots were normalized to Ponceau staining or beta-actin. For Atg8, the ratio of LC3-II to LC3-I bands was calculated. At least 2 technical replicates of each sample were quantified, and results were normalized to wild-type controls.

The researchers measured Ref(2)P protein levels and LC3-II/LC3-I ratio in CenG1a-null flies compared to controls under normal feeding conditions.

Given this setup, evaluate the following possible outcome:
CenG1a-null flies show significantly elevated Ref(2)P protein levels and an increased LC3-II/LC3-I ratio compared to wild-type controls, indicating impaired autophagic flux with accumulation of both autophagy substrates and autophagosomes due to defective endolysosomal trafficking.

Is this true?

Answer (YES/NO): NO